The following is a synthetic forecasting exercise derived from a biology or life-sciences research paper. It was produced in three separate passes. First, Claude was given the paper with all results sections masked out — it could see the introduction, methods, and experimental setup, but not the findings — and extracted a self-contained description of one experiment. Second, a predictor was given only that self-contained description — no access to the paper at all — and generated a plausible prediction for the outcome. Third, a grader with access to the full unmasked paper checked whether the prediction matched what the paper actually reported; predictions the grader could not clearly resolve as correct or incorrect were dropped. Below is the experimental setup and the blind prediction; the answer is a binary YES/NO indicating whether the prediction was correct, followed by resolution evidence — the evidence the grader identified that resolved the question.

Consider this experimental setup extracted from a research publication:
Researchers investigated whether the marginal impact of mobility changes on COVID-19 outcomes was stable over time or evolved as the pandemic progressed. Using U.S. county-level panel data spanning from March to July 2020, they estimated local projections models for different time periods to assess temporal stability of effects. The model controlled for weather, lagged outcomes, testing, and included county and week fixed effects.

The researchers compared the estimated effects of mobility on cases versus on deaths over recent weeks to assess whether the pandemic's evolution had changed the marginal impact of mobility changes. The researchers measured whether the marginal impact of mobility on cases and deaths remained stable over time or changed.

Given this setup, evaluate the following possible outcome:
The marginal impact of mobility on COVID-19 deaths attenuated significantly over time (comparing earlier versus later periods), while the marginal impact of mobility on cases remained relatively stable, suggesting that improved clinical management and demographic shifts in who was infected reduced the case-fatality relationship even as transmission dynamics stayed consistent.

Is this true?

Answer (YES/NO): YES